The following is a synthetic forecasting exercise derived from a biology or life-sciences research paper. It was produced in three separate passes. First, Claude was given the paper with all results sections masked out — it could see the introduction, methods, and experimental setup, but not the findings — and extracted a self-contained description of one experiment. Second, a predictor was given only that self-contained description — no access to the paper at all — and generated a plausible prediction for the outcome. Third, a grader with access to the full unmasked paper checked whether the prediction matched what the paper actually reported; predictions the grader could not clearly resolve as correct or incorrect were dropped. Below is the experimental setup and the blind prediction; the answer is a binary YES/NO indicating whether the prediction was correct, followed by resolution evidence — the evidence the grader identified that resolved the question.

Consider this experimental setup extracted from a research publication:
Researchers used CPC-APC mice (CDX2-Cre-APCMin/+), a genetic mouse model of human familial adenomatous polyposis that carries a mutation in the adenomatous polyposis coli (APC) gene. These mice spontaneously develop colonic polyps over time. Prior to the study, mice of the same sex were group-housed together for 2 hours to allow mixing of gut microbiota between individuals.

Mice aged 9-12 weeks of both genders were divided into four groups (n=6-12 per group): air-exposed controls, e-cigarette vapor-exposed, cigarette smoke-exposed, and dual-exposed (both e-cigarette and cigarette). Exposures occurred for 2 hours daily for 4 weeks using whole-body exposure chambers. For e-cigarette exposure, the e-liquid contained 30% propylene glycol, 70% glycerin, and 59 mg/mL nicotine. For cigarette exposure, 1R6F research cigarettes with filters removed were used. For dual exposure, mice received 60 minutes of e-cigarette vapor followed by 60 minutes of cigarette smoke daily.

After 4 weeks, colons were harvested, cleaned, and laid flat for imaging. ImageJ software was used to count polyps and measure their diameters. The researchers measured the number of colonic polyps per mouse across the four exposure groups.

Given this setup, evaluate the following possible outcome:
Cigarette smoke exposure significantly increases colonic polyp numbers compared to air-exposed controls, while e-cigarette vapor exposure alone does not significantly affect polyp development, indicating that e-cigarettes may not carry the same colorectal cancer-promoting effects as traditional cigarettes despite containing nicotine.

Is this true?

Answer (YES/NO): NO